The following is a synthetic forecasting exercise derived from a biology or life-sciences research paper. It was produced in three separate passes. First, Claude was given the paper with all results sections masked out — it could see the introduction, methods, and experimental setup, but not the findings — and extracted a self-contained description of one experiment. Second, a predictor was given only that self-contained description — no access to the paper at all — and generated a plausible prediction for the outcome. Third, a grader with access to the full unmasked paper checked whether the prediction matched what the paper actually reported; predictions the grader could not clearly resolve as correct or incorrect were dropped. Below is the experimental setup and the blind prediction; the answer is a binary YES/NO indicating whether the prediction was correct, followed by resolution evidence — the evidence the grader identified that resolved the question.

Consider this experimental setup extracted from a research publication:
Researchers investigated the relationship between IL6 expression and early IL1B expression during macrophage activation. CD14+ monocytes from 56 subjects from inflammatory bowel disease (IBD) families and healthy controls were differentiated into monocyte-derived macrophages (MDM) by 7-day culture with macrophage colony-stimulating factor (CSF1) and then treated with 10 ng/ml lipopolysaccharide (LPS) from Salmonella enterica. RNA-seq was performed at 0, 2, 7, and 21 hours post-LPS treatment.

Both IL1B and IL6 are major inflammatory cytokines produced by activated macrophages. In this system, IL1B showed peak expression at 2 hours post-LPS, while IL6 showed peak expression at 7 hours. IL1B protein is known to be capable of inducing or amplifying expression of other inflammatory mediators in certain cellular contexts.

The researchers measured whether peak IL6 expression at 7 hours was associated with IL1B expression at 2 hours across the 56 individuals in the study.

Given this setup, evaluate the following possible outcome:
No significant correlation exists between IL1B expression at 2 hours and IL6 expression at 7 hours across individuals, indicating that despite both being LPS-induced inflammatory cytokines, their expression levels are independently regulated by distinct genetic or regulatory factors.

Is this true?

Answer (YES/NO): YES